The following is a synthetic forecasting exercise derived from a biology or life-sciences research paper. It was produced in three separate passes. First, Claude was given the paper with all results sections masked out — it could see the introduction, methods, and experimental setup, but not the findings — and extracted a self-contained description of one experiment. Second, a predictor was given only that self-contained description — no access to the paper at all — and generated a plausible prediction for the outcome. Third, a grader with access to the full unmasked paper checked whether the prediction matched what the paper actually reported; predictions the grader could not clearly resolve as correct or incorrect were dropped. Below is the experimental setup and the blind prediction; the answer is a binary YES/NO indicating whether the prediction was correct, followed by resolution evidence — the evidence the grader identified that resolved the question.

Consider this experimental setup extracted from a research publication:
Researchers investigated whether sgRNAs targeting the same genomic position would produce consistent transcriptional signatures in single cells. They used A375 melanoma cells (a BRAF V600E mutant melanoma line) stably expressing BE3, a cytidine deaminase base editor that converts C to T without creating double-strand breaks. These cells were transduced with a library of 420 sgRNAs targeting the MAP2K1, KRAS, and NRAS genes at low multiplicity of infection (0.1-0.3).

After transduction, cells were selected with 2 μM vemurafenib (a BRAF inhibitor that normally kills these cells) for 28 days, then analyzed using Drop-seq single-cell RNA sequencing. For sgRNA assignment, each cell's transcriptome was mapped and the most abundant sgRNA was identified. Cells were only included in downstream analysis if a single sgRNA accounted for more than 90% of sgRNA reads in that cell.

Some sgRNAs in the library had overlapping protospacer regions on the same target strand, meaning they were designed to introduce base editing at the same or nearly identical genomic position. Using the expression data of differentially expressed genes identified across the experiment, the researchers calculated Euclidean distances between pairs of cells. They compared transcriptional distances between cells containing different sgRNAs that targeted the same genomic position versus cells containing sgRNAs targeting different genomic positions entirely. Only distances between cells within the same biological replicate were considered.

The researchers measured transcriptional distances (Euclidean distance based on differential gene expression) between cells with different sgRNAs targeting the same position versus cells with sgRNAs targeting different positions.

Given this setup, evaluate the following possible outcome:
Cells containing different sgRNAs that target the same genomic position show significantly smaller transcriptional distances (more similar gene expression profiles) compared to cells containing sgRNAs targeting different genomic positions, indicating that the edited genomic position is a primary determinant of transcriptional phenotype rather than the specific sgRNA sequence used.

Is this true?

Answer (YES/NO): YES